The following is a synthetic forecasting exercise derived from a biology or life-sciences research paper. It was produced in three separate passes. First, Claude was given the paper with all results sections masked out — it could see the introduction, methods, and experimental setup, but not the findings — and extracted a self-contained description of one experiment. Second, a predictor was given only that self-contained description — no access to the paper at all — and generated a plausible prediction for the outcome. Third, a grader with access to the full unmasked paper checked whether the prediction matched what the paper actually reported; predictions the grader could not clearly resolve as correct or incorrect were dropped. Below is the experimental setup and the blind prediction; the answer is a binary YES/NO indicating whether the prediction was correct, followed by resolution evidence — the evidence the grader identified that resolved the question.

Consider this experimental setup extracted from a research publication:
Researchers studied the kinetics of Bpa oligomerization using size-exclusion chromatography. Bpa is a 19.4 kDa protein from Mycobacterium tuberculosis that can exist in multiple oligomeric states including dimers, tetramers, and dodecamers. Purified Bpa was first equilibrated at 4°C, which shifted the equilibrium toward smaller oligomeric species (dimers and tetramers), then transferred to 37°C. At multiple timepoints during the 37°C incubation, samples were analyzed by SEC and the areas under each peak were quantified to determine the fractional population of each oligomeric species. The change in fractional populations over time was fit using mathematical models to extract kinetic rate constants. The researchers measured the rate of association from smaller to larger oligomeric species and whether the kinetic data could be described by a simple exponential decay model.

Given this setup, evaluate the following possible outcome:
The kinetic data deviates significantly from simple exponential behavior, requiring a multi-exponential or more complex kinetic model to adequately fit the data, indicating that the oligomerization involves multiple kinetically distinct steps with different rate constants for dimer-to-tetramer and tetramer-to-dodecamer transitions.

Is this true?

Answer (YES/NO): NO